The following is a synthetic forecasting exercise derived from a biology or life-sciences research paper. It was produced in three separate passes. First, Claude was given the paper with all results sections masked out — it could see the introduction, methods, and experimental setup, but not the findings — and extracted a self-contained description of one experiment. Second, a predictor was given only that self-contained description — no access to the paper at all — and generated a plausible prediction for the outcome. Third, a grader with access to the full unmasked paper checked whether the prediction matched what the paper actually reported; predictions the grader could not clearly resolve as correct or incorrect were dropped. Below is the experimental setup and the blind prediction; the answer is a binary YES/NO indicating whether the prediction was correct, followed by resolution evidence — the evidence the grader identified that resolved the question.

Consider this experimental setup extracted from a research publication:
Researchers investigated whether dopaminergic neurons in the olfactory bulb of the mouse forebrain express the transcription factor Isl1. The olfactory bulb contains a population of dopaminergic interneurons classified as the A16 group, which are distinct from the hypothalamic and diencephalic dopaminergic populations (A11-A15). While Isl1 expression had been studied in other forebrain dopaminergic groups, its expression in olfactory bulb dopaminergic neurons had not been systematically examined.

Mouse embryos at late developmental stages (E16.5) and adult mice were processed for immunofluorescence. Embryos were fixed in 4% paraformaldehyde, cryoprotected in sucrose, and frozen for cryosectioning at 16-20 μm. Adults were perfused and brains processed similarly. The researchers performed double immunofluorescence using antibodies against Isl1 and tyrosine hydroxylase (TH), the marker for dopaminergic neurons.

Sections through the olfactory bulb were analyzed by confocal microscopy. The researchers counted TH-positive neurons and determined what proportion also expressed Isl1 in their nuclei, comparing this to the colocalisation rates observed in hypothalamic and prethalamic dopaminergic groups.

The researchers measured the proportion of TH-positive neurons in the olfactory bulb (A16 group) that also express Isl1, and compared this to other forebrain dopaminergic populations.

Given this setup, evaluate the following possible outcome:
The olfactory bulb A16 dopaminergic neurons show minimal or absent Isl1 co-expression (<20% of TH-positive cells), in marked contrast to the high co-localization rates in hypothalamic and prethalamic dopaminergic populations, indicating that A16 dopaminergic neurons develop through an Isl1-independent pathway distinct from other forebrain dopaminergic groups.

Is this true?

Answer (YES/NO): YES